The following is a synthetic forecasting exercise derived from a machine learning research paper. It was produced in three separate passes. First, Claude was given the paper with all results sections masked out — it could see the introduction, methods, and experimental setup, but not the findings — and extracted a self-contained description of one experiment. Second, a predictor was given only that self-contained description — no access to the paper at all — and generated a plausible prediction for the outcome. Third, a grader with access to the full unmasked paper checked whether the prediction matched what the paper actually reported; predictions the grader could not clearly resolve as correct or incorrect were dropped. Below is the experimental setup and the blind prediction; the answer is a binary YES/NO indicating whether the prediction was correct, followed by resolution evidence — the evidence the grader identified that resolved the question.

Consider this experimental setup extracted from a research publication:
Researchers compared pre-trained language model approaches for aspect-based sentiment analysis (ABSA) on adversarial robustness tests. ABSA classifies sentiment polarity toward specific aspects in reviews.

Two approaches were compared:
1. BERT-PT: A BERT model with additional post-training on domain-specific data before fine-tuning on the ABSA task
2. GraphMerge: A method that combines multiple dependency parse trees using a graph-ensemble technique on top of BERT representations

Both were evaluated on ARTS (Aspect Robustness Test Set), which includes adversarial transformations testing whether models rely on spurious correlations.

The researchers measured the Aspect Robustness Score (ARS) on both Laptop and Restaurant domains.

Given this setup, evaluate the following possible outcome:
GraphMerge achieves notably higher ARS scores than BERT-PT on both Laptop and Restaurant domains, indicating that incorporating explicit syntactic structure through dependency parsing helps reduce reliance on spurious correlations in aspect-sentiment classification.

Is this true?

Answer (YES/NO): NO